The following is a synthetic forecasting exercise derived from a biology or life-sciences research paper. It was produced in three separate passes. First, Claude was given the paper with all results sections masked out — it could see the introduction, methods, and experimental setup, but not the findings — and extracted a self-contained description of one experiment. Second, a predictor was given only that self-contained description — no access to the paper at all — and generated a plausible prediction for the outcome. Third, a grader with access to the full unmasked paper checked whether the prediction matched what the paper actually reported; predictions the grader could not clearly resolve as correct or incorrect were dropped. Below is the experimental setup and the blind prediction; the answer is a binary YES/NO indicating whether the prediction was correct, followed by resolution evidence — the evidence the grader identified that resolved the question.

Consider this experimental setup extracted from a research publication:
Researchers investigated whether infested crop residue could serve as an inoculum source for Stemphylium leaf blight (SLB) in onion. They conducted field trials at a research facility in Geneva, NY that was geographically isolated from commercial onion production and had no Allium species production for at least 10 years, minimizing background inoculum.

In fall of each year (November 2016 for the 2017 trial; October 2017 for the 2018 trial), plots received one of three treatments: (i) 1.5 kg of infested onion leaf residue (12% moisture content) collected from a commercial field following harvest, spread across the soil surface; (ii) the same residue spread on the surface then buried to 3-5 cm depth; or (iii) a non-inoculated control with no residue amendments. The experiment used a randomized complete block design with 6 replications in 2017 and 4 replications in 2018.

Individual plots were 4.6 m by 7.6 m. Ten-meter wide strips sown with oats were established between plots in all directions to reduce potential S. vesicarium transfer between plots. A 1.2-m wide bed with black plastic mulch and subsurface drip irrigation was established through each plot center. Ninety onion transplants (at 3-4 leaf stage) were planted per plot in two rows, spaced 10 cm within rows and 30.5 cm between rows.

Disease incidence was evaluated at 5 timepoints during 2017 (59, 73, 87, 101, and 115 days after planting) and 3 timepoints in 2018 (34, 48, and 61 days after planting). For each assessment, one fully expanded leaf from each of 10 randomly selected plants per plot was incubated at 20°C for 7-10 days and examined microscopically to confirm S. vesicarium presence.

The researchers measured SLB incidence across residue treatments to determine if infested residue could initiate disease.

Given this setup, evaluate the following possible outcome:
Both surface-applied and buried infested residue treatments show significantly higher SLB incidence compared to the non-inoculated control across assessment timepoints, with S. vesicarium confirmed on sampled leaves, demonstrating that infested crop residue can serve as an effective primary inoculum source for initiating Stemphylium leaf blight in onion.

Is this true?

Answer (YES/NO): NO